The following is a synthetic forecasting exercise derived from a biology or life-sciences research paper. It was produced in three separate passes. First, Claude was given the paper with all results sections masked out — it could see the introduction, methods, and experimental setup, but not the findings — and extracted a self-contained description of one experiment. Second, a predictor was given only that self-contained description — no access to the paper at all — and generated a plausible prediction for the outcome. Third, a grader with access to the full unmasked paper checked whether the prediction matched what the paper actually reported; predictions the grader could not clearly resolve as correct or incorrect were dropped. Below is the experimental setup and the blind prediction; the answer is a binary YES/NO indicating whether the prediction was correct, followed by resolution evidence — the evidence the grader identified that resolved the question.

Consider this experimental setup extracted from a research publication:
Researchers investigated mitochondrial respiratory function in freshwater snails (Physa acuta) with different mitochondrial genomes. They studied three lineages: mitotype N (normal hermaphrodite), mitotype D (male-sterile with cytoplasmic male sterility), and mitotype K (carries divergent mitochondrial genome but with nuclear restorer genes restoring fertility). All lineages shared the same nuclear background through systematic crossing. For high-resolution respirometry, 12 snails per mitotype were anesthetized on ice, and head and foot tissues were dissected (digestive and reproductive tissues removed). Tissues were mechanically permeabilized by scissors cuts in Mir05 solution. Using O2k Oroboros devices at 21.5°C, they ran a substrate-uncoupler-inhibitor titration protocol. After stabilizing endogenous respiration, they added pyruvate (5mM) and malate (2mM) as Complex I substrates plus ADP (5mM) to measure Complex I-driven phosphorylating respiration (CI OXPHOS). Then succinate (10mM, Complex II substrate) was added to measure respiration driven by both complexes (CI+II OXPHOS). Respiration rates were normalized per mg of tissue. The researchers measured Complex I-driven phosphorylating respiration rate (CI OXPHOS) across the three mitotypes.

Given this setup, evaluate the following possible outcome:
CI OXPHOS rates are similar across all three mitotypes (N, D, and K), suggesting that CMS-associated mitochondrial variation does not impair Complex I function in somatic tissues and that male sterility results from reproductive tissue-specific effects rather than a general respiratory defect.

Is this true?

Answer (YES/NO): NO